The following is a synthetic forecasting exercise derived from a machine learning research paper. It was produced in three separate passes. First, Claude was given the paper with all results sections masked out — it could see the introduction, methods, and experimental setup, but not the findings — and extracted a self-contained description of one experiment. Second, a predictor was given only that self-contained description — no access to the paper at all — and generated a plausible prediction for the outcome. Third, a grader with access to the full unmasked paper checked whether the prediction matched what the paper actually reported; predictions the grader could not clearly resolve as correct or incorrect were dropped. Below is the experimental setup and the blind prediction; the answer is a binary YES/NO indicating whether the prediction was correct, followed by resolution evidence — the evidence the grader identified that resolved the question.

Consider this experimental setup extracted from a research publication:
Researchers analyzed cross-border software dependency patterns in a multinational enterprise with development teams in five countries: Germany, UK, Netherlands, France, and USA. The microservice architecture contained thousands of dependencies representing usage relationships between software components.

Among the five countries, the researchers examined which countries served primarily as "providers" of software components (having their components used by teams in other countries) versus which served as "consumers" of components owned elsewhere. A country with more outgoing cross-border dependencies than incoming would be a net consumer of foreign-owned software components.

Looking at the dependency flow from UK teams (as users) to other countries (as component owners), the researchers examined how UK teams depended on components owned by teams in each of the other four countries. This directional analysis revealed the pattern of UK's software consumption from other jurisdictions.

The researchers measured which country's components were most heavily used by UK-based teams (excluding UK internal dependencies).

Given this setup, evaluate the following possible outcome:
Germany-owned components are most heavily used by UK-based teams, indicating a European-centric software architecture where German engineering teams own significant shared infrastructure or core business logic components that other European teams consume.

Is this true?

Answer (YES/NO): NO